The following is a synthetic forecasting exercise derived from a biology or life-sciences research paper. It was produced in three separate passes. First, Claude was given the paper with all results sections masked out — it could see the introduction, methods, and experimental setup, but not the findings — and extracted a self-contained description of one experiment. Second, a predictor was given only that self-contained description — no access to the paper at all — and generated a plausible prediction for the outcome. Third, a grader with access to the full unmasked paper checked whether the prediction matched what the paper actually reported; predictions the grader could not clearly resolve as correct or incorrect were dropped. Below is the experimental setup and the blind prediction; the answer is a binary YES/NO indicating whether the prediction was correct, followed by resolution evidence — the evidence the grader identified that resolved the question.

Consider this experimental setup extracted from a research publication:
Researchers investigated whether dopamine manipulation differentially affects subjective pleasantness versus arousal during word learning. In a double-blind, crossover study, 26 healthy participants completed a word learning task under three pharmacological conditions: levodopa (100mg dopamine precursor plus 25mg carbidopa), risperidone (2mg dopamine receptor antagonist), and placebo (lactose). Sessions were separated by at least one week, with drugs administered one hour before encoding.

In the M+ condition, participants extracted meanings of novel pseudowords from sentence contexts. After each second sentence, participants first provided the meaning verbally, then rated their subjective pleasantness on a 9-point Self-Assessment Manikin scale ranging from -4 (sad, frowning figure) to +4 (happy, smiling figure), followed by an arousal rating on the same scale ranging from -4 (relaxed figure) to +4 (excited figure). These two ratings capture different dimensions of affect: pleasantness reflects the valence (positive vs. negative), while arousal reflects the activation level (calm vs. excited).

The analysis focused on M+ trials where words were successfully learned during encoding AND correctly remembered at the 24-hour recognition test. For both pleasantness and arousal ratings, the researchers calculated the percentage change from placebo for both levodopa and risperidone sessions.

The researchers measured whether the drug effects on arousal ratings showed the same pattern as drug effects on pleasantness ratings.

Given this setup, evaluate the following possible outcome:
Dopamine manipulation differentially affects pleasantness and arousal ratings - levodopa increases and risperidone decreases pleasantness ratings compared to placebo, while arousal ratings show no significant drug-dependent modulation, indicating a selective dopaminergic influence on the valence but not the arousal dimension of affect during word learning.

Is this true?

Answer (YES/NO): YES